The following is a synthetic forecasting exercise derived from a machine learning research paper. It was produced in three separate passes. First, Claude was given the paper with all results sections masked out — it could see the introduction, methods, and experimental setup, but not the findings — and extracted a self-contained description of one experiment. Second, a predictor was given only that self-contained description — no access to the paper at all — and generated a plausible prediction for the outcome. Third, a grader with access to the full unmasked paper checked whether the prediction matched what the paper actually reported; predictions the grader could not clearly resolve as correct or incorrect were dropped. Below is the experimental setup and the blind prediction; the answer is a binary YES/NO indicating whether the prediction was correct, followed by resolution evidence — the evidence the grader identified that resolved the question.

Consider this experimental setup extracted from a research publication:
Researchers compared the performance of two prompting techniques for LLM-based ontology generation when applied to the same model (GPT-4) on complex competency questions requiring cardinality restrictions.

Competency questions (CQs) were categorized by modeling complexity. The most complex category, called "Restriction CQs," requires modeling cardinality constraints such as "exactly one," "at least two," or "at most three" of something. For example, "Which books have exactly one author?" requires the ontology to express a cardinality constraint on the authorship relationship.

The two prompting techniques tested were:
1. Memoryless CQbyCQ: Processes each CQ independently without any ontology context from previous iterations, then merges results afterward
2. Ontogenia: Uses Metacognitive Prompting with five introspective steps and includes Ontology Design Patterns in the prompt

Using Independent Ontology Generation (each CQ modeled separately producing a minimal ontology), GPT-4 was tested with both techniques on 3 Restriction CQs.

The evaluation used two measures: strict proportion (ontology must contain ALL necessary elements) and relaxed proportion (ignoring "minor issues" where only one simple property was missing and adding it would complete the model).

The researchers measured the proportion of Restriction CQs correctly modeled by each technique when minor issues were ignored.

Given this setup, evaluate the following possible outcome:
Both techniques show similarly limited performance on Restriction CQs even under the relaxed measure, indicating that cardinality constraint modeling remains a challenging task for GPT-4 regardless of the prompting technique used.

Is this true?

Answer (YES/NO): NO